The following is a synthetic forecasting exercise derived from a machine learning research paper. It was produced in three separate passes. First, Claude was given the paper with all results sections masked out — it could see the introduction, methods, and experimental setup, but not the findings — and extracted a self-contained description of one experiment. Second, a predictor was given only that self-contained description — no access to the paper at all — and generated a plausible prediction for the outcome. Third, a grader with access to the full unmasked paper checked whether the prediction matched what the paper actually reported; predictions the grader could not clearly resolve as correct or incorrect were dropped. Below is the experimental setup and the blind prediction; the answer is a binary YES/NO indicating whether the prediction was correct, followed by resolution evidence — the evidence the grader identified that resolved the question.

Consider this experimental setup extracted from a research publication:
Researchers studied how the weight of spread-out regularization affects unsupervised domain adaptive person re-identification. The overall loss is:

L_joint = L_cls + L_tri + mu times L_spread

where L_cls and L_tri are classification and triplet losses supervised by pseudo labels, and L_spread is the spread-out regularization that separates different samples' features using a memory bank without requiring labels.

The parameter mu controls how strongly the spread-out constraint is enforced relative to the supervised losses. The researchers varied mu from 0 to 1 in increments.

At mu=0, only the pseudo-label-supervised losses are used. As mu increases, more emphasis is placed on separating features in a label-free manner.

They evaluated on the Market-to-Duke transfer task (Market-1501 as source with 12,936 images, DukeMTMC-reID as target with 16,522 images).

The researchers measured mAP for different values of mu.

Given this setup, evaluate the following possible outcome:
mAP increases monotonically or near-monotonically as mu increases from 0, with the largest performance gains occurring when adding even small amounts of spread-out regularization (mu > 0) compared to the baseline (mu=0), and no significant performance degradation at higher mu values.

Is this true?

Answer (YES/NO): NO